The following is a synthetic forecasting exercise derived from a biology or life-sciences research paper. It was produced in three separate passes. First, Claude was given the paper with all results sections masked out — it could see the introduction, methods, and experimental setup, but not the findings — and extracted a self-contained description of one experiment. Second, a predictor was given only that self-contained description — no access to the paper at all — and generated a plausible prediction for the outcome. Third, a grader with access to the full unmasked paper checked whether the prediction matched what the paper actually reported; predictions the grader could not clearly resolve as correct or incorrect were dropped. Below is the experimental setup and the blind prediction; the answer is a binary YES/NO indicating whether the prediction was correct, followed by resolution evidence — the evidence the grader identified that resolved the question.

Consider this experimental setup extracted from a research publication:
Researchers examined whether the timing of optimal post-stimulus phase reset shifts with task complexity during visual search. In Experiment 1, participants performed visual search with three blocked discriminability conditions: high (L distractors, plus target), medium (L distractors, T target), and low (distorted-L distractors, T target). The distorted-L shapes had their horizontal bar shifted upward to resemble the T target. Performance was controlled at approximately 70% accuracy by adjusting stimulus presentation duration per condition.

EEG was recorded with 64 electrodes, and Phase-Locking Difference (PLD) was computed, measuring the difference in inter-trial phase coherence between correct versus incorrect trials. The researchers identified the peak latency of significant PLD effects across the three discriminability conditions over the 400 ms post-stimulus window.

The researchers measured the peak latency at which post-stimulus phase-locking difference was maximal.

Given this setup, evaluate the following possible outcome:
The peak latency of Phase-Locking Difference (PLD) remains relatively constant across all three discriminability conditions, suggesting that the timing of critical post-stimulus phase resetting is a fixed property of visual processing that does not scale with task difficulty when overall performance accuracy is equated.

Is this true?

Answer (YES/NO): NO